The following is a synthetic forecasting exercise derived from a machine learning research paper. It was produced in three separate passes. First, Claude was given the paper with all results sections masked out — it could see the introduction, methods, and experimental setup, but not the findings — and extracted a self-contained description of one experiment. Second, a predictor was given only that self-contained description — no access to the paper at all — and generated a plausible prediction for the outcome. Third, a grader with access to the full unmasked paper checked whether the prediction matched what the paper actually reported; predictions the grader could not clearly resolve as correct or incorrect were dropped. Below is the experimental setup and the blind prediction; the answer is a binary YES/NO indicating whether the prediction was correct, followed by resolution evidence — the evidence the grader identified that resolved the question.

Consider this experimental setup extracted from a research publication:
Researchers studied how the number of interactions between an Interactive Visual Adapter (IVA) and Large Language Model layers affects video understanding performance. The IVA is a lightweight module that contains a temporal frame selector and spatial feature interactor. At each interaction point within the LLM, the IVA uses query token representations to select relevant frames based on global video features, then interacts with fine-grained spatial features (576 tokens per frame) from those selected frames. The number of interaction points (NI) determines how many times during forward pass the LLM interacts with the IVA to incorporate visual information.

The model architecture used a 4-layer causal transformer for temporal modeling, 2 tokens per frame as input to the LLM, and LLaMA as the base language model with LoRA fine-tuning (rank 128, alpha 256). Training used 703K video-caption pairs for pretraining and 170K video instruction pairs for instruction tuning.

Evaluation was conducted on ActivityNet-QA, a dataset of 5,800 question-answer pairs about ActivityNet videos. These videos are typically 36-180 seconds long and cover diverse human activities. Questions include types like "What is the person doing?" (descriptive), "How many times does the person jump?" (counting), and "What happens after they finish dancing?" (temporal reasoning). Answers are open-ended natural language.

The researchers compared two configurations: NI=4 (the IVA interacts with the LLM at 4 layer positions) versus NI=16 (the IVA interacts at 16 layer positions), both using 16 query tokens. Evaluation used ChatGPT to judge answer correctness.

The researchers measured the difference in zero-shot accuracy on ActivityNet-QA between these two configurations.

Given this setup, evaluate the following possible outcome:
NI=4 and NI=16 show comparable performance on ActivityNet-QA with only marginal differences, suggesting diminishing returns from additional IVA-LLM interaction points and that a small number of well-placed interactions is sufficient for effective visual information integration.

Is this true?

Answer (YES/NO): YES